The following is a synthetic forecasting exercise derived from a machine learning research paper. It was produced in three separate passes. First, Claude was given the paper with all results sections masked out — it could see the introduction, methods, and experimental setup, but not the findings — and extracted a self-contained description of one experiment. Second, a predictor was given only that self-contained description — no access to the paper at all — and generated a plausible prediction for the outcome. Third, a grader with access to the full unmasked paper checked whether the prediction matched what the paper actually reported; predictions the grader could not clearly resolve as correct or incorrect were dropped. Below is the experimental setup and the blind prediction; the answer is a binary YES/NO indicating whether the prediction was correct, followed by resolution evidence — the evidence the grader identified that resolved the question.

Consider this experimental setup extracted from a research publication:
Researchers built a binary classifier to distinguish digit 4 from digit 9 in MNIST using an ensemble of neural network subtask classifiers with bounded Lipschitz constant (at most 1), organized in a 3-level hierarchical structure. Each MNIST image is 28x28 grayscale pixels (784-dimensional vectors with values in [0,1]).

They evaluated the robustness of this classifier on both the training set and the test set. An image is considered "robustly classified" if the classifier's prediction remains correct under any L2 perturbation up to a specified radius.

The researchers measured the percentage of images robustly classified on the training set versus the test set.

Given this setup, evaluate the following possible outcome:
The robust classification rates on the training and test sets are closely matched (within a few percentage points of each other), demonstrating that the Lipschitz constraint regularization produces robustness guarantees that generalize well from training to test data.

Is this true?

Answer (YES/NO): NO